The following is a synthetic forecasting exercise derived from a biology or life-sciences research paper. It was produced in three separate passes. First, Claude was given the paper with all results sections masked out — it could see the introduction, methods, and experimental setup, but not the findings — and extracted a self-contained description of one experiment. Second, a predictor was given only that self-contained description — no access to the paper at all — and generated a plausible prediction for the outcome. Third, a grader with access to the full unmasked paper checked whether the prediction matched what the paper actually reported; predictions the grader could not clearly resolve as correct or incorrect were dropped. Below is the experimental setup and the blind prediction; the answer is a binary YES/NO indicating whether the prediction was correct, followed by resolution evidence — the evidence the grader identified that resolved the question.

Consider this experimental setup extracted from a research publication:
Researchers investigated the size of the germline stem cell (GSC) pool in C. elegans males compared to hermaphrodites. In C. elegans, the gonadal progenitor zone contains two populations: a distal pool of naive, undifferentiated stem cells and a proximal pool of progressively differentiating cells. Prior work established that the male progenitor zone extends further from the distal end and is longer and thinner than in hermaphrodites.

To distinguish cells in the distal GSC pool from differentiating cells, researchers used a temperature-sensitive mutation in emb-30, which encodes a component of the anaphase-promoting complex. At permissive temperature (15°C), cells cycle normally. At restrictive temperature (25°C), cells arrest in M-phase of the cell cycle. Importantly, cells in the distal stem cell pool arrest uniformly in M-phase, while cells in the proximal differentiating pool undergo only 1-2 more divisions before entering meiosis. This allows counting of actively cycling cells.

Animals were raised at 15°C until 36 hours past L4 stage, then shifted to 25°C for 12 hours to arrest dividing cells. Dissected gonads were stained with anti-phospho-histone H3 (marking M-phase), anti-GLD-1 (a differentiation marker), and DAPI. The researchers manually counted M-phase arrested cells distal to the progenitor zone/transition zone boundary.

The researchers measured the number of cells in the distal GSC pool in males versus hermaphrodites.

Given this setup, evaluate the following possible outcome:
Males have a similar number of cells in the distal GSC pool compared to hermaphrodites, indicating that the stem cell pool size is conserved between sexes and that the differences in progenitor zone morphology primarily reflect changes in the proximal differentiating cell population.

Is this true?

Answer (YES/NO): YES